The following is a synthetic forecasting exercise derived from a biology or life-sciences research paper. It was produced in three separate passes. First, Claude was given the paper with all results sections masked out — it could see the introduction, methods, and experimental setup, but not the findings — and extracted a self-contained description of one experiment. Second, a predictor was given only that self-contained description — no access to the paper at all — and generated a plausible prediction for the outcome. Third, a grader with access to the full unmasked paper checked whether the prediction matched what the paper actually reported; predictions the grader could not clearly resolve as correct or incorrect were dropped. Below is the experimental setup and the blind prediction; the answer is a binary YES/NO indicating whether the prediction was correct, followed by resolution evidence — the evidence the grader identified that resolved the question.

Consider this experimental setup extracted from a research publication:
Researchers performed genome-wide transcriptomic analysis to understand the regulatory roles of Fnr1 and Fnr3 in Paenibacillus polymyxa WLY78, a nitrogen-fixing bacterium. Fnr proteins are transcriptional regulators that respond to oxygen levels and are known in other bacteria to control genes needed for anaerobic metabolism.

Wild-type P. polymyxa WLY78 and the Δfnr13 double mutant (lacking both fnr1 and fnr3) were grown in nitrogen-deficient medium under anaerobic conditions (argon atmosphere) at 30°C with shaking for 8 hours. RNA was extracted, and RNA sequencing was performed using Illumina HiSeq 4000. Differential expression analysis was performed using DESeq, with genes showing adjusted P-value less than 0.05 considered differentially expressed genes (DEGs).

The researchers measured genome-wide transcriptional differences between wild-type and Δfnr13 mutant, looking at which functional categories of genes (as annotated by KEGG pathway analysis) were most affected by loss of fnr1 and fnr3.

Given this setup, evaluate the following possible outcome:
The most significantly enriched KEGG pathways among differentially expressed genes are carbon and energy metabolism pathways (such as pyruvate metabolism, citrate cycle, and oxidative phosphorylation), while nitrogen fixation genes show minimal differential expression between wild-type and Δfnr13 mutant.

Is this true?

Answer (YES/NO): NO